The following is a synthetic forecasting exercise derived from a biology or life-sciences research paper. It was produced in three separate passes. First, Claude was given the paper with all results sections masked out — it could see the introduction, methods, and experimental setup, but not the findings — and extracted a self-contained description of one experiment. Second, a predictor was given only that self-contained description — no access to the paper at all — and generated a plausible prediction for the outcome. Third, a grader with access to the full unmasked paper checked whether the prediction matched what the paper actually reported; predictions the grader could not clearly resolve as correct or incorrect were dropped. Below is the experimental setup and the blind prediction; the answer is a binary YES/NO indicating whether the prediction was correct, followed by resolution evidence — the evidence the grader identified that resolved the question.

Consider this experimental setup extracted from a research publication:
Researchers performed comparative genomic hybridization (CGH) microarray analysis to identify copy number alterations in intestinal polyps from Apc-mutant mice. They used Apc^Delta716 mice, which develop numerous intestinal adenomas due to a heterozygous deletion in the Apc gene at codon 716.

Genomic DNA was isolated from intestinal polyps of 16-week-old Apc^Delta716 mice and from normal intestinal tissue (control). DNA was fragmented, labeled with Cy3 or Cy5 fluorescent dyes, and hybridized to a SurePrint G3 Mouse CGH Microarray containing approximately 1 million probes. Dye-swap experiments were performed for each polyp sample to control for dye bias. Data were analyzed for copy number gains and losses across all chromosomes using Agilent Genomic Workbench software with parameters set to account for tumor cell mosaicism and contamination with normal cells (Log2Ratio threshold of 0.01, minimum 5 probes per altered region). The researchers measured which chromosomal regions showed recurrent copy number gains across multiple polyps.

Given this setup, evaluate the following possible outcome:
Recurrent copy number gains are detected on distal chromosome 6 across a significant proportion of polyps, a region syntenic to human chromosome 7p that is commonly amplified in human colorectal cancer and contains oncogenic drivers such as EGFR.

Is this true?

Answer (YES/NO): NO